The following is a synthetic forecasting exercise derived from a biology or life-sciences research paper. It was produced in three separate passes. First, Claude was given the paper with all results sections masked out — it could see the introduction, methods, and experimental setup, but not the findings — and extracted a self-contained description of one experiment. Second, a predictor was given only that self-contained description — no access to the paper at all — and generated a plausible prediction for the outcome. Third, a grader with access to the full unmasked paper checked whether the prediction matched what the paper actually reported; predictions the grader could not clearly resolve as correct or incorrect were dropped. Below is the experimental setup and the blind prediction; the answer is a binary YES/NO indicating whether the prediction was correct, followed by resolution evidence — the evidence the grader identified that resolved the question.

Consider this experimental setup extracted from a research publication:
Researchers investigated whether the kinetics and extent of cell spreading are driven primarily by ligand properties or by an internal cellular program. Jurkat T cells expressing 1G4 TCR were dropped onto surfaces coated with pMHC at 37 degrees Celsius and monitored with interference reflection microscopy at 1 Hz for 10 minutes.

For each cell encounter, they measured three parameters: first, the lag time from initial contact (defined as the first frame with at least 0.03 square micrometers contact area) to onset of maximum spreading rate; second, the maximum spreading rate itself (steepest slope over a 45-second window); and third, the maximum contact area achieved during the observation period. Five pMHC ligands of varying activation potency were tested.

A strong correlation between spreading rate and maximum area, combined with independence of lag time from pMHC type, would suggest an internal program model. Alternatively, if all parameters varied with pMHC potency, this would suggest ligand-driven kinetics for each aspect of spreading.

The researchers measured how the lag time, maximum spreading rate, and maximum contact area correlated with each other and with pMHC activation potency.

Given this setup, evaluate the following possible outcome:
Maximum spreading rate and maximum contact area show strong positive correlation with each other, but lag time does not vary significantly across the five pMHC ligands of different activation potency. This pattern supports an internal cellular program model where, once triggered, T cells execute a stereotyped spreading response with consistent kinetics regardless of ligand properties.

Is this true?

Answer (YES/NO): NO